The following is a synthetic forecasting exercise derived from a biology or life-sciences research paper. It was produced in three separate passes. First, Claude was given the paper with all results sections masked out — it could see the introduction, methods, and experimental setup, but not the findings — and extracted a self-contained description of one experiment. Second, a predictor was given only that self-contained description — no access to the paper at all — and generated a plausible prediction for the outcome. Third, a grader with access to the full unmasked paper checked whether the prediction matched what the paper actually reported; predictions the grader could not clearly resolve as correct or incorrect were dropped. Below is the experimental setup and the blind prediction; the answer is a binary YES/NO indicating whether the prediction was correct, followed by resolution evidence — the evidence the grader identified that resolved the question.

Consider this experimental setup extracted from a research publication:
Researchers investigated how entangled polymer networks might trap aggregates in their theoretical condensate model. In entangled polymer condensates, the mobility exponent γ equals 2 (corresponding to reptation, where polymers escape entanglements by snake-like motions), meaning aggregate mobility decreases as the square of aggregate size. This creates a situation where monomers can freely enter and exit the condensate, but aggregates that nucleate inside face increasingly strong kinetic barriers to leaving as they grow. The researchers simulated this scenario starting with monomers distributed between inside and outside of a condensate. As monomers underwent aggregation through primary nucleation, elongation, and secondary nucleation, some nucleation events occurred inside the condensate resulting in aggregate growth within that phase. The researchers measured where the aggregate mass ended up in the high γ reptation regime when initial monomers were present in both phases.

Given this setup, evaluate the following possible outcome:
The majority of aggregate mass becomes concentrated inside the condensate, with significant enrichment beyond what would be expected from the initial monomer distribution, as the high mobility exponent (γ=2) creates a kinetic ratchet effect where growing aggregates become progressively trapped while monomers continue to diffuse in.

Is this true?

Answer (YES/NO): YES